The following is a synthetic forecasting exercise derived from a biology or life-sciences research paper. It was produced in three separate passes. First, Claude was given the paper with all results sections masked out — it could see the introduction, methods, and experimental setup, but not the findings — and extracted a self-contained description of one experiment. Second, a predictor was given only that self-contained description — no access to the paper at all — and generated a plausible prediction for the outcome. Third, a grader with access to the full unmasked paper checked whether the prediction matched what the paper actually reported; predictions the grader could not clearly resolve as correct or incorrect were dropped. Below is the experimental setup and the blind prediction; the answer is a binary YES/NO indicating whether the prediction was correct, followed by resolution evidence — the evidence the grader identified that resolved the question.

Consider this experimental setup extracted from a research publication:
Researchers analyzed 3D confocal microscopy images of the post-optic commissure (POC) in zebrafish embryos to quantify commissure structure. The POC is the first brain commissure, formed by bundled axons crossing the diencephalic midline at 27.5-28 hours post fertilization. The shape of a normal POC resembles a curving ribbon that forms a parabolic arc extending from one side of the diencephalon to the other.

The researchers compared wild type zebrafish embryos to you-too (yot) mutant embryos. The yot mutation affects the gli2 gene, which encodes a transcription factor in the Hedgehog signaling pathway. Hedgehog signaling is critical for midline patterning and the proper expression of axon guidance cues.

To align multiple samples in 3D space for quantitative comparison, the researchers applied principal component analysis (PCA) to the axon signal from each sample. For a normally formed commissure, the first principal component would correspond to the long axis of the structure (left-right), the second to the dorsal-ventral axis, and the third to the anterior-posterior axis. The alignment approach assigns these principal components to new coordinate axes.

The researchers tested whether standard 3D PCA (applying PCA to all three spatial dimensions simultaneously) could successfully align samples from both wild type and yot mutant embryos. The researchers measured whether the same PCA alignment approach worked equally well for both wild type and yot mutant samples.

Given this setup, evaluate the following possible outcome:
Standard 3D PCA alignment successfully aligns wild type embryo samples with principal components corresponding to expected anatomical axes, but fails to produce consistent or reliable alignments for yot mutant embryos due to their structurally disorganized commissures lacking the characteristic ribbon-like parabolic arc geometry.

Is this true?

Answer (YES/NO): YES